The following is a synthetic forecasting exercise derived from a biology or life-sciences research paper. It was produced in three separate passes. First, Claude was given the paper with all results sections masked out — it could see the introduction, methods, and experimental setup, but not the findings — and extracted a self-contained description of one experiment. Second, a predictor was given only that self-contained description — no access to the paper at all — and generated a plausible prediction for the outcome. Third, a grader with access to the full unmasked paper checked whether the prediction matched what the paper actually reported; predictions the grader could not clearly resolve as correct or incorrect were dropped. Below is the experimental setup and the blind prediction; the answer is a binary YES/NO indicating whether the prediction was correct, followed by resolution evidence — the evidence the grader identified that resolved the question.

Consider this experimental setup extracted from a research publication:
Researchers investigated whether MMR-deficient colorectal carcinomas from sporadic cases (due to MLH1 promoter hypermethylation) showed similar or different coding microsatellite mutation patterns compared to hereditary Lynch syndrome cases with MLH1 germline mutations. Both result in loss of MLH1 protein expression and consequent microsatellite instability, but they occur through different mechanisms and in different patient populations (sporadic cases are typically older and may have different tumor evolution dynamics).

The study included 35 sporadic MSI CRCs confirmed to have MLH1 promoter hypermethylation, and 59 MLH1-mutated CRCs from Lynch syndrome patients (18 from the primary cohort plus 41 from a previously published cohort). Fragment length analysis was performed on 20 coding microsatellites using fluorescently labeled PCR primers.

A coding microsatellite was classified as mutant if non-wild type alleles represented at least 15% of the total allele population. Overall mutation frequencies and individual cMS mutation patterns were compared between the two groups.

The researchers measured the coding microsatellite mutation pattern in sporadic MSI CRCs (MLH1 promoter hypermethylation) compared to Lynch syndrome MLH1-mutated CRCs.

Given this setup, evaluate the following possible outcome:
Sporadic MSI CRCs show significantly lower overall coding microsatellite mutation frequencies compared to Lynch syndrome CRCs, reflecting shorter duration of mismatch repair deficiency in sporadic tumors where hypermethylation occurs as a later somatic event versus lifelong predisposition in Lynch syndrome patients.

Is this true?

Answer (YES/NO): NO